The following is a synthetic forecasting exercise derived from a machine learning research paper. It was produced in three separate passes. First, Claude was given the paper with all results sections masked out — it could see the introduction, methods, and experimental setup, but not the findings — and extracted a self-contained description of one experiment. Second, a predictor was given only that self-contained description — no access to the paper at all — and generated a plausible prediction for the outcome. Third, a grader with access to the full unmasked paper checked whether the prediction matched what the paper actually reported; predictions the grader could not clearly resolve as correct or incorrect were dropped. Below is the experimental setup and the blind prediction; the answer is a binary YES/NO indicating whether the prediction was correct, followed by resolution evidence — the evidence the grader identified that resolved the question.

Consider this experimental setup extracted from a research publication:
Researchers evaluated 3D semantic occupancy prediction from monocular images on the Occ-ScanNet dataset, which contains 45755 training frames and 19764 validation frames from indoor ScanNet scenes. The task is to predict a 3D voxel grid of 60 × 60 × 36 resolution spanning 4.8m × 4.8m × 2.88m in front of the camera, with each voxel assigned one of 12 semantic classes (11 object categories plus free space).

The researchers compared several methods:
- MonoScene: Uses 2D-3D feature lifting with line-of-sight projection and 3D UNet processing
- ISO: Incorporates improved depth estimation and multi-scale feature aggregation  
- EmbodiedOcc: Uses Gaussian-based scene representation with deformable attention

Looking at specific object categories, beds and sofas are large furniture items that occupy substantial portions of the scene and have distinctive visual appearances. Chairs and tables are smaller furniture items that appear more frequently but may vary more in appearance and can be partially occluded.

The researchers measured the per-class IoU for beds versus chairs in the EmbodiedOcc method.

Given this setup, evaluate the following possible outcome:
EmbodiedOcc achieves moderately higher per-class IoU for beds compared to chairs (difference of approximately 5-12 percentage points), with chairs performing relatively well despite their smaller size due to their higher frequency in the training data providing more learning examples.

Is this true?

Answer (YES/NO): NO